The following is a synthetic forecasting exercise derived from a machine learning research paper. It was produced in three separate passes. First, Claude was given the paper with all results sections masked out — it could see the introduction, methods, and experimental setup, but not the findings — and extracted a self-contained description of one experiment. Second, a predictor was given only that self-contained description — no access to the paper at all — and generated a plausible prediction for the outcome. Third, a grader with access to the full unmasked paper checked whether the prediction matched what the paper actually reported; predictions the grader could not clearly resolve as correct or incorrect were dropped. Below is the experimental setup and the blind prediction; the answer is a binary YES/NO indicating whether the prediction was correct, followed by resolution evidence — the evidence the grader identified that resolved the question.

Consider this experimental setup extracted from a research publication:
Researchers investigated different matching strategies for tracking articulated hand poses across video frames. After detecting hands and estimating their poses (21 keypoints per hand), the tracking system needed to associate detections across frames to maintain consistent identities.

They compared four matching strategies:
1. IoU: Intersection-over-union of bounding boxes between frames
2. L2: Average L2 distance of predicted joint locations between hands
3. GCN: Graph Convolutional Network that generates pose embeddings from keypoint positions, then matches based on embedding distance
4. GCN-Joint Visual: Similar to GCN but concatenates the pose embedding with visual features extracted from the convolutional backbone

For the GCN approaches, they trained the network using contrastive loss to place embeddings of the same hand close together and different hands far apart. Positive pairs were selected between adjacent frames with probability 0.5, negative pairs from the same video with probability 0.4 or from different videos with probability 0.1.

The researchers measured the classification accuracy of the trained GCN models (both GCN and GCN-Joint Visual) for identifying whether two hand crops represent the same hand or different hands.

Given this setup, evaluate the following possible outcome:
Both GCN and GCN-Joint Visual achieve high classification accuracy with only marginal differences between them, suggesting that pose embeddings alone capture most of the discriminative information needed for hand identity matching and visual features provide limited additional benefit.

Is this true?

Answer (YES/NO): YES